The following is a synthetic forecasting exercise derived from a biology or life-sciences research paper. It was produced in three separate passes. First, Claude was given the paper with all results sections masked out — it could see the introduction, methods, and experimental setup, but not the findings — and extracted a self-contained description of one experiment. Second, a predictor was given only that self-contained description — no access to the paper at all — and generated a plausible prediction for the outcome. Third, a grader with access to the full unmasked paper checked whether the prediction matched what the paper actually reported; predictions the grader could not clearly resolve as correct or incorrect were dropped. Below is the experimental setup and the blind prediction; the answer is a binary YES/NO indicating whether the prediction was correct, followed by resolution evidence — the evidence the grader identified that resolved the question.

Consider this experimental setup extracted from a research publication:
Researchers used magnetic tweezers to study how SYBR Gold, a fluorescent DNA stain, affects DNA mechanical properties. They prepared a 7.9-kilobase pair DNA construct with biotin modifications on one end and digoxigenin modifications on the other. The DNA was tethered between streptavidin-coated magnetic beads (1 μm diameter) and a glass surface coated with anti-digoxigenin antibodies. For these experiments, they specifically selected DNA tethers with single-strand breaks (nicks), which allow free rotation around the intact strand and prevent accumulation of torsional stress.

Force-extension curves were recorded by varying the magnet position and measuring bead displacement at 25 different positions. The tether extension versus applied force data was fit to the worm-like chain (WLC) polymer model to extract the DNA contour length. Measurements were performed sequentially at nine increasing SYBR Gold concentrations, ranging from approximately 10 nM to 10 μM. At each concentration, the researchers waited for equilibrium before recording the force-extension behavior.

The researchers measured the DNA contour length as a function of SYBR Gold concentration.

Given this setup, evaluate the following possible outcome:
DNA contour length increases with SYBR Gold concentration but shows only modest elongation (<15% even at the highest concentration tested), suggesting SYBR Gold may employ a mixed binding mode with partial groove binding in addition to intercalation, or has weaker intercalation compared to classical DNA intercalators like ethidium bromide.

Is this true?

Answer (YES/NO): NO